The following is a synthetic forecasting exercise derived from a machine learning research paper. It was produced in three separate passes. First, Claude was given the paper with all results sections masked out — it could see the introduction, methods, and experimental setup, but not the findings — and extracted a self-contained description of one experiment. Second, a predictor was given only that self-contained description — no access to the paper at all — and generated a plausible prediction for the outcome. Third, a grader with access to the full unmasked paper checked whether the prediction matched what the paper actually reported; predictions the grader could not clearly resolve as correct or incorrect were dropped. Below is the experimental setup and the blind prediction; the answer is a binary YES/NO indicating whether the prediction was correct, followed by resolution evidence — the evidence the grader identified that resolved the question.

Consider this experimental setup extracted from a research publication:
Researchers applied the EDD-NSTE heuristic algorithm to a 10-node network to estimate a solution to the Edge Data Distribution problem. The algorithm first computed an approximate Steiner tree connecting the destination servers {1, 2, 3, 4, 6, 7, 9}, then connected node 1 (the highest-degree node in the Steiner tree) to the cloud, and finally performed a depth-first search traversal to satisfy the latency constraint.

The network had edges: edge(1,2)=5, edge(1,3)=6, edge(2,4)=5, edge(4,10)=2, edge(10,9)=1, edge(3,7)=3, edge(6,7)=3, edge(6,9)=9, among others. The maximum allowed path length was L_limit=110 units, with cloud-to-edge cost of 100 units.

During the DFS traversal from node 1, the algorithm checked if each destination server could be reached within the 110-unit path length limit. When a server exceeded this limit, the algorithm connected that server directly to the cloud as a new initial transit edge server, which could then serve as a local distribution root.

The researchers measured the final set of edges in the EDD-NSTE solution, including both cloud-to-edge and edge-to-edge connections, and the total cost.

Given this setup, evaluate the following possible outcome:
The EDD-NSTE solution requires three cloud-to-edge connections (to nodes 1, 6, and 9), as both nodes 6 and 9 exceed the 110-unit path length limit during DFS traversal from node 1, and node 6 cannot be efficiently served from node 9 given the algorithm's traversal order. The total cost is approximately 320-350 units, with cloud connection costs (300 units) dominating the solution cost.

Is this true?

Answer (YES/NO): NO